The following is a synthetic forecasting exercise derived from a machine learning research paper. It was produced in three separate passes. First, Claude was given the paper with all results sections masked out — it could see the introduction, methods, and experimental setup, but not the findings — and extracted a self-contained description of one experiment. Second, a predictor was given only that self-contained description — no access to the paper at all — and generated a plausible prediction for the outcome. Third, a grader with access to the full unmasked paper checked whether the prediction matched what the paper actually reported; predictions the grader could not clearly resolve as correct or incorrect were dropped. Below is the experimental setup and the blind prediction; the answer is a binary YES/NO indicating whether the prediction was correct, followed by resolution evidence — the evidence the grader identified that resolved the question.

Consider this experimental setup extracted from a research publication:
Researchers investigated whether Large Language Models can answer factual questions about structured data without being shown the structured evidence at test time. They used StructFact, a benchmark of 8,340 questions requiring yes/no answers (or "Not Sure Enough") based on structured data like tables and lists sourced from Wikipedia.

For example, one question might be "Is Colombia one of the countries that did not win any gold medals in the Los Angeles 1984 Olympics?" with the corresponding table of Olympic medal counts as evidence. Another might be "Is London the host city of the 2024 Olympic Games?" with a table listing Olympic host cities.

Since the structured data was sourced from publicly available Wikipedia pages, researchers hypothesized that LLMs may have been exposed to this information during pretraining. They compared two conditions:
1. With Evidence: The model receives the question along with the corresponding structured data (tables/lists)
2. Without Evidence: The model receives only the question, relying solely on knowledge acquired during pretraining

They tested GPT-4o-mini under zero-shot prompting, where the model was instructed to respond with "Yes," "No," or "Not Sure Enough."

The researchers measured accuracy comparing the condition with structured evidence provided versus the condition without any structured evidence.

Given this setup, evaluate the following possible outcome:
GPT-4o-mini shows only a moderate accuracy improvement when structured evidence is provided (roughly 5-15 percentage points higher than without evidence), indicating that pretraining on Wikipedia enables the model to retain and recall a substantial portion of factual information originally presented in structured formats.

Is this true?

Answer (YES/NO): NO